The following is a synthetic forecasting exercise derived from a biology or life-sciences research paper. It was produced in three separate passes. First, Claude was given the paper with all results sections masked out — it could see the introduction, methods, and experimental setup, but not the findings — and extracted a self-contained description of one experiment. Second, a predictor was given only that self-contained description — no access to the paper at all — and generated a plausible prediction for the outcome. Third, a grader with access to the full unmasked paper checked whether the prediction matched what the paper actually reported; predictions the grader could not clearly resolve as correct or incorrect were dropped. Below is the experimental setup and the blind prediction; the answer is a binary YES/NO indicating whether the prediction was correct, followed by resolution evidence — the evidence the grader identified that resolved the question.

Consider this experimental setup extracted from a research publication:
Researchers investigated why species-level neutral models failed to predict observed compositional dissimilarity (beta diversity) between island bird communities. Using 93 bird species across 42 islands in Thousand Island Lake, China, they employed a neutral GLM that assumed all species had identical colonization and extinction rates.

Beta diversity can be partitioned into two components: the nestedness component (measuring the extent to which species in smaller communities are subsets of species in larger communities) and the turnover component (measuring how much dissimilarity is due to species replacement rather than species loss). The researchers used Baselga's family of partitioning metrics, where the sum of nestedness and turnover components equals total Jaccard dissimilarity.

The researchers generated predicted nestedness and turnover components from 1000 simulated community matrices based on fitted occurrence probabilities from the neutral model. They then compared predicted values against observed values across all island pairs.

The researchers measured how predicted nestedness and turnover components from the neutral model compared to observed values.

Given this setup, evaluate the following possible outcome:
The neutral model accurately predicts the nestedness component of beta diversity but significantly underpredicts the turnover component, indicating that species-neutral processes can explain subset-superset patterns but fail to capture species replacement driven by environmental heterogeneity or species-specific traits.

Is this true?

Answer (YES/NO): NO